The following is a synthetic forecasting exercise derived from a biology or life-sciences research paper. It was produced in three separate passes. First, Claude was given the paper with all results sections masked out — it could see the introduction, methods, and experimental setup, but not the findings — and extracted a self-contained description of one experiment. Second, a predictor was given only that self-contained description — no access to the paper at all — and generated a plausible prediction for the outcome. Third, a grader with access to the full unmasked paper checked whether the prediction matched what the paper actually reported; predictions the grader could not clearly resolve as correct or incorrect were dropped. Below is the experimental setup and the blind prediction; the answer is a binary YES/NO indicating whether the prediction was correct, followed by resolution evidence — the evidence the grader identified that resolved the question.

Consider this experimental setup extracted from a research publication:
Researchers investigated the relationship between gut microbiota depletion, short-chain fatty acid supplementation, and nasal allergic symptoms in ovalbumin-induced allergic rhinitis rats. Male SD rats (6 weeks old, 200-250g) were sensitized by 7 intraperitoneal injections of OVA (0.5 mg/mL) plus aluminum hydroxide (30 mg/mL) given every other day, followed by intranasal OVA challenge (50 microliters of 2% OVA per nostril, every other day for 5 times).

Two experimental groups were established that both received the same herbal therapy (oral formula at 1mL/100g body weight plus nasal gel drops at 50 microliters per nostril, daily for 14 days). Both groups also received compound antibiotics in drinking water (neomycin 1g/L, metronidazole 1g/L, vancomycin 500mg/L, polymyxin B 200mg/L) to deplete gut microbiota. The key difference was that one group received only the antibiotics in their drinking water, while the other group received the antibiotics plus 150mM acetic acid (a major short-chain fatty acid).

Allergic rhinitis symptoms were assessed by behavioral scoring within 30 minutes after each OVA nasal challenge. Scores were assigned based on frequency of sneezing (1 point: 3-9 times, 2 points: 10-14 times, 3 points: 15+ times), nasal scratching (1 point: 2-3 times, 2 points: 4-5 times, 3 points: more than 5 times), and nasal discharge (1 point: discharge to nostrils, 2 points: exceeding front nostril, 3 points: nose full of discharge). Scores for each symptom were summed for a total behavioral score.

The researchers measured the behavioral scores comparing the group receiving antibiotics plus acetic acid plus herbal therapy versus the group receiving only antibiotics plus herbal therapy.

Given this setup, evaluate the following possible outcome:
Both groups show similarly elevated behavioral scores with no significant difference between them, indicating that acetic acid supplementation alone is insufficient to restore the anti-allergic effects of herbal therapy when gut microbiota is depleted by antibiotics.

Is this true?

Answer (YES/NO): NO